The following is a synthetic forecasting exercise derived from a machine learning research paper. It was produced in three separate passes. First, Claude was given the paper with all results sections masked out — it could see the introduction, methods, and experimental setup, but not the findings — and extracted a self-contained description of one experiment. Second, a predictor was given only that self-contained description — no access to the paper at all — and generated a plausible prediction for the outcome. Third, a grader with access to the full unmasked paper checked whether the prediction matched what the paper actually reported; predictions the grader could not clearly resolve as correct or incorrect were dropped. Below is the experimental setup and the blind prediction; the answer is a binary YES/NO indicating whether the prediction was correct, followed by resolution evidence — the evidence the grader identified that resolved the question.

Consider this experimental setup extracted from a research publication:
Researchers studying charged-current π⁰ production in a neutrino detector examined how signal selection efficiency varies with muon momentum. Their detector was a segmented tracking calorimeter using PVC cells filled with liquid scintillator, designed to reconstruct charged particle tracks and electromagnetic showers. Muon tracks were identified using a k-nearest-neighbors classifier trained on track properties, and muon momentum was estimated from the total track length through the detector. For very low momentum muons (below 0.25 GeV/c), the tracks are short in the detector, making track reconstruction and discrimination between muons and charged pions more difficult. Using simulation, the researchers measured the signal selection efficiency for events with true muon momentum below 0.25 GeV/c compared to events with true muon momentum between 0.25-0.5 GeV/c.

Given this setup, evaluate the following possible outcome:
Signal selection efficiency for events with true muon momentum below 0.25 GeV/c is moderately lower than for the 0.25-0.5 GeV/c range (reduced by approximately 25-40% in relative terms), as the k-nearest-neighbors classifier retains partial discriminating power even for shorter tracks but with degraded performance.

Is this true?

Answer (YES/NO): NO